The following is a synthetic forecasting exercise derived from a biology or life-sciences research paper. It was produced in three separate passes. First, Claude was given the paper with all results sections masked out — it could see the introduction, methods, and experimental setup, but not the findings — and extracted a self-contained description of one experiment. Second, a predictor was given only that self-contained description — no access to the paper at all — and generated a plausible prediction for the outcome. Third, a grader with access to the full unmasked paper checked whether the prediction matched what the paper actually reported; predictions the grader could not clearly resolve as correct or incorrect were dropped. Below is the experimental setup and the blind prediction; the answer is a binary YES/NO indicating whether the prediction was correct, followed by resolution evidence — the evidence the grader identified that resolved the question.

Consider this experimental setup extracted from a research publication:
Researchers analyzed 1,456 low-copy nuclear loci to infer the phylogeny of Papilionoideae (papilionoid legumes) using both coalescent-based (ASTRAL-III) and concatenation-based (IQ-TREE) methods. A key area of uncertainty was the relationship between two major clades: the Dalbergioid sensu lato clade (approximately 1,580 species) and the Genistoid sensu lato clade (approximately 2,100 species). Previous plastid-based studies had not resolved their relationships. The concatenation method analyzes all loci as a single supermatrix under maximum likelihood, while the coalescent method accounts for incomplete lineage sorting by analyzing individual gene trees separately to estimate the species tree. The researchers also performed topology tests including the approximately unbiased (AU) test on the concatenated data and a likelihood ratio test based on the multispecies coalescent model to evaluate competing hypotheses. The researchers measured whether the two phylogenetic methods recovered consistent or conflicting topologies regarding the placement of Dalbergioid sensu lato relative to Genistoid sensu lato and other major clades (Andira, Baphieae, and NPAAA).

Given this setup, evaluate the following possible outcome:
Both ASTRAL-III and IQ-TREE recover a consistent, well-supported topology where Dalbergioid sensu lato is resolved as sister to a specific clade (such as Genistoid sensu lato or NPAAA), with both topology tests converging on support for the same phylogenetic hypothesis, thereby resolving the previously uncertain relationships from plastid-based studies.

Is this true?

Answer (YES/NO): NO